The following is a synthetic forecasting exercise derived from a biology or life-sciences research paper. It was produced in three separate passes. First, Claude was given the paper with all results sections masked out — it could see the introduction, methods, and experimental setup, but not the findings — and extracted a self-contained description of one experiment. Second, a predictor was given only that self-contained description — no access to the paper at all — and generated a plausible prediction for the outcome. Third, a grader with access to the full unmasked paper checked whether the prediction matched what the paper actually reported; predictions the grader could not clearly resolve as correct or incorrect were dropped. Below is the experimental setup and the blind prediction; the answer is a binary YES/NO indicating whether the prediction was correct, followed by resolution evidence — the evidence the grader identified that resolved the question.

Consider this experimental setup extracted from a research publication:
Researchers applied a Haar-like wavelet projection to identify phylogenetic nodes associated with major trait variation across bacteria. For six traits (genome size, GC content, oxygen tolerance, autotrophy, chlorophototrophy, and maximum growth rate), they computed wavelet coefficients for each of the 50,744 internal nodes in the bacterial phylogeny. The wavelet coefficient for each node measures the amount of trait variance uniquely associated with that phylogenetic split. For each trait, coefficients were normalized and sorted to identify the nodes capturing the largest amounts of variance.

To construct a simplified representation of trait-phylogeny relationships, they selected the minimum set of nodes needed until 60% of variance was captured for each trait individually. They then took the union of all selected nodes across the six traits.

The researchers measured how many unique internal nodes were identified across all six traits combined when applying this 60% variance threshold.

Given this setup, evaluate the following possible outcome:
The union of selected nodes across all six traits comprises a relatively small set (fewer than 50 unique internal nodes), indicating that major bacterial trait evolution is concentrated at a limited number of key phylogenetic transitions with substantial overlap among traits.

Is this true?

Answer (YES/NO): NO